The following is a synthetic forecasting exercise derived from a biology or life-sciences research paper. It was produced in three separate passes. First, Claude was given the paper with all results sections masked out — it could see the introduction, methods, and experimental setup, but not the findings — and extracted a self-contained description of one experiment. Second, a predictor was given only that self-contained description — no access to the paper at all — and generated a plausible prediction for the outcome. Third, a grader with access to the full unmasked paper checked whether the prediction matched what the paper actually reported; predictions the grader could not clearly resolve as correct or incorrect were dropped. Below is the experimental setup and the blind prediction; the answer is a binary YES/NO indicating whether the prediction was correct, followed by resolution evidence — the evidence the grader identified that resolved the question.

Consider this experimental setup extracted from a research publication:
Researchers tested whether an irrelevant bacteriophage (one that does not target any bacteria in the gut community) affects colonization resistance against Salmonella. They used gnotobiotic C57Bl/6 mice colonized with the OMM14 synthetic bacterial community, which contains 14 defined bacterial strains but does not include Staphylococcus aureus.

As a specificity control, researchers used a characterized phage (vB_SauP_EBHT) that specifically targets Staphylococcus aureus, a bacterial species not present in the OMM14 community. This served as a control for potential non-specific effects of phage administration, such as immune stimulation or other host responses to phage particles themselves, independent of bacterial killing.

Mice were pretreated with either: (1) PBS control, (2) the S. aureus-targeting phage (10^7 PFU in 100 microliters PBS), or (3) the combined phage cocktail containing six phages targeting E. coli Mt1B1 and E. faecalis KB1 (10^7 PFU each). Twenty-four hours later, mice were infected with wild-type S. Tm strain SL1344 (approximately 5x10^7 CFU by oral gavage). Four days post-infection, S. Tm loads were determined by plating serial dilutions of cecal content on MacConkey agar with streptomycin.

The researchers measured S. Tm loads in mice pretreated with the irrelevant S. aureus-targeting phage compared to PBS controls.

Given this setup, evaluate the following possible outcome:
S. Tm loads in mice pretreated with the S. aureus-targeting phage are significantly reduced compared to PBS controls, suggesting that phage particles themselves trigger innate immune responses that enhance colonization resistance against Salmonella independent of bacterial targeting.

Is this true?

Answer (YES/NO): NO